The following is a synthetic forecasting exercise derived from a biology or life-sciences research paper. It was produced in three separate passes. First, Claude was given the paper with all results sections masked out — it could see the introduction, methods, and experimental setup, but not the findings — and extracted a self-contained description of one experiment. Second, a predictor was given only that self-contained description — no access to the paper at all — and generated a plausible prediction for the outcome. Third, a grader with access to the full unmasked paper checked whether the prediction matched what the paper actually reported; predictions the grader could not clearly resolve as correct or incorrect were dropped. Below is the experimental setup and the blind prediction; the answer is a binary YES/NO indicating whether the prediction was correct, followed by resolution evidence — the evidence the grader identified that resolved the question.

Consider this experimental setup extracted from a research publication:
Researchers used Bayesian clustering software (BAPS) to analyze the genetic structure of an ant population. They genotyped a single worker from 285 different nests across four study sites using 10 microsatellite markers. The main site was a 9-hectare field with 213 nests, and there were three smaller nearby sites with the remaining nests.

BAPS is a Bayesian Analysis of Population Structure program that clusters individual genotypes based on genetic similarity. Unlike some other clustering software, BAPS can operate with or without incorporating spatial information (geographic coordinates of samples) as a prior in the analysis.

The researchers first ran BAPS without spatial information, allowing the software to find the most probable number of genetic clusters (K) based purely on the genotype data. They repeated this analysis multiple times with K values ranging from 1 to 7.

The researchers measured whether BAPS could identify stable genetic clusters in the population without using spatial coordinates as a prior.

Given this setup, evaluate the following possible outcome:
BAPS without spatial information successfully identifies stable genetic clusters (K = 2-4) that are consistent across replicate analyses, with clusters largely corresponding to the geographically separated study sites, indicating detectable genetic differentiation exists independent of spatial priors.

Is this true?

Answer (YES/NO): NO